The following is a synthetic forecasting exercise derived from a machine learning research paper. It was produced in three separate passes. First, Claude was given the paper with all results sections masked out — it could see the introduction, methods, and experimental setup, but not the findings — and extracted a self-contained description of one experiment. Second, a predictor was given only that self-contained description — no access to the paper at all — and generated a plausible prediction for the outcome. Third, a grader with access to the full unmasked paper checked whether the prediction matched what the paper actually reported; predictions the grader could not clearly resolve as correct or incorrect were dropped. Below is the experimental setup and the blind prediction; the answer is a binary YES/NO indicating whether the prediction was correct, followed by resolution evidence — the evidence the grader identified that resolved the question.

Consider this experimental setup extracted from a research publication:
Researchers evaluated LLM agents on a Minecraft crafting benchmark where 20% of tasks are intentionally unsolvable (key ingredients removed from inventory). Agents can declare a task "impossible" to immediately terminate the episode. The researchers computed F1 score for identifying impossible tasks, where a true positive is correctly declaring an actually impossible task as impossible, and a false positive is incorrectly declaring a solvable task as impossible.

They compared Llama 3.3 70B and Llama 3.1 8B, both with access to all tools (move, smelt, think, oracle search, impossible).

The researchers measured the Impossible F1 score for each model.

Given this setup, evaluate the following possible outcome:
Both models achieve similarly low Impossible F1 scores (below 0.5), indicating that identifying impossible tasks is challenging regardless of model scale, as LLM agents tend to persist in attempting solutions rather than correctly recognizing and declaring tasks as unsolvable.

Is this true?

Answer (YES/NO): NO